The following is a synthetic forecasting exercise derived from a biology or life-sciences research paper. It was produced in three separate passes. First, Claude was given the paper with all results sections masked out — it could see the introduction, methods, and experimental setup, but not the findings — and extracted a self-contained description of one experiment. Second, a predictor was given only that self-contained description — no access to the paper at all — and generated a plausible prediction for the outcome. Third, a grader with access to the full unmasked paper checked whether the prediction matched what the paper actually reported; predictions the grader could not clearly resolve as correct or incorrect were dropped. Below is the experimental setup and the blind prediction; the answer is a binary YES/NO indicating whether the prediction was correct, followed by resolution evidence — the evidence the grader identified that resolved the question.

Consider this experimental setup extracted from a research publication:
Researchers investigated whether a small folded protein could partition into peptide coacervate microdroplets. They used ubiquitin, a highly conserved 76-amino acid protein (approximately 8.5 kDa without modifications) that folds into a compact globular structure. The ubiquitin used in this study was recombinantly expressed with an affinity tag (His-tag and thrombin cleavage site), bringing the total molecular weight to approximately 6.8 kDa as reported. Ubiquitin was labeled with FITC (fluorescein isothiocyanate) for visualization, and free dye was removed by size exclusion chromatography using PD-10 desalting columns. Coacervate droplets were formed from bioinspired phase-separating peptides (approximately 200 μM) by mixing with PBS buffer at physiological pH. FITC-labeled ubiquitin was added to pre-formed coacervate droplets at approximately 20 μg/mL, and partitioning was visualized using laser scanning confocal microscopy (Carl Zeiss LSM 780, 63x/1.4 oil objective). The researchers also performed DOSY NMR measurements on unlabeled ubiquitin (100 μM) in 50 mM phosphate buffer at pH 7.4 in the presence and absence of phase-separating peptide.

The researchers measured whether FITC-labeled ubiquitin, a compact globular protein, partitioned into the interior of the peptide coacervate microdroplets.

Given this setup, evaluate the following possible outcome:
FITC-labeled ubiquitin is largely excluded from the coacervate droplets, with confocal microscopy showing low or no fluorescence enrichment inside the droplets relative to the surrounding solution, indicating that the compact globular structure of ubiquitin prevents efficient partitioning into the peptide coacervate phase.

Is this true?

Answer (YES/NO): NO